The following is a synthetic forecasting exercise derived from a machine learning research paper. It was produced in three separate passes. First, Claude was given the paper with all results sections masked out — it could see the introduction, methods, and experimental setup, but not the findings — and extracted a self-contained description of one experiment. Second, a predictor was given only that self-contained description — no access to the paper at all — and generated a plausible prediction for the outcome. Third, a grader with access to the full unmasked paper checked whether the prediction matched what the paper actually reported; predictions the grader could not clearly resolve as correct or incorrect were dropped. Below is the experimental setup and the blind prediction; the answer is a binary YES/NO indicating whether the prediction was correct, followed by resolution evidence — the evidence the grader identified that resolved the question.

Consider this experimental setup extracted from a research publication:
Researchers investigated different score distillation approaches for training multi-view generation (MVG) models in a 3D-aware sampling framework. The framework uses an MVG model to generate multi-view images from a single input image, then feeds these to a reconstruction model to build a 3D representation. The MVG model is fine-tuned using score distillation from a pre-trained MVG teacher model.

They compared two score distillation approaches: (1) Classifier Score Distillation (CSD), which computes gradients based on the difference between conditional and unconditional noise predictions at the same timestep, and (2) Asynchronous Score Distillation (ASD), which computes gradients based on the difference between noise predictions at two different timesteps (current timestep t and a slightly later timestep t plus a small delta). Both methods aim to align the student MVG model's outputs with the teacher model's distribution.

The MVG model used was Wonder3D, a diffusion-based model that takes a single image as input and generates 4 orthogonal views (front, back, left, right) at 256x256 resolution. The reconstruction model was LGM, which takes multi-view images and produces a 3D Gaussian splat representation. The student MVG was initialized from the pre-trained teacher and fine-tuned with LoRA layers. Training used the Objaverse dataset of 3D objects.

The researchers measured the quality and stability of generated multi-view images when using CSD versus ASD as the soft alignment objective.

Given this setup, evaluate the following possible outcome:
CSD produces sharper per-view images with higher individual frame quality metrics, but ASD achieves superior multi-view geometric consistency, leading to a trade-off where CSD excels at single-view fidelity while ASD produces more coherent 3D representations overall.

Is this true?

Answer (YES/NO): NO